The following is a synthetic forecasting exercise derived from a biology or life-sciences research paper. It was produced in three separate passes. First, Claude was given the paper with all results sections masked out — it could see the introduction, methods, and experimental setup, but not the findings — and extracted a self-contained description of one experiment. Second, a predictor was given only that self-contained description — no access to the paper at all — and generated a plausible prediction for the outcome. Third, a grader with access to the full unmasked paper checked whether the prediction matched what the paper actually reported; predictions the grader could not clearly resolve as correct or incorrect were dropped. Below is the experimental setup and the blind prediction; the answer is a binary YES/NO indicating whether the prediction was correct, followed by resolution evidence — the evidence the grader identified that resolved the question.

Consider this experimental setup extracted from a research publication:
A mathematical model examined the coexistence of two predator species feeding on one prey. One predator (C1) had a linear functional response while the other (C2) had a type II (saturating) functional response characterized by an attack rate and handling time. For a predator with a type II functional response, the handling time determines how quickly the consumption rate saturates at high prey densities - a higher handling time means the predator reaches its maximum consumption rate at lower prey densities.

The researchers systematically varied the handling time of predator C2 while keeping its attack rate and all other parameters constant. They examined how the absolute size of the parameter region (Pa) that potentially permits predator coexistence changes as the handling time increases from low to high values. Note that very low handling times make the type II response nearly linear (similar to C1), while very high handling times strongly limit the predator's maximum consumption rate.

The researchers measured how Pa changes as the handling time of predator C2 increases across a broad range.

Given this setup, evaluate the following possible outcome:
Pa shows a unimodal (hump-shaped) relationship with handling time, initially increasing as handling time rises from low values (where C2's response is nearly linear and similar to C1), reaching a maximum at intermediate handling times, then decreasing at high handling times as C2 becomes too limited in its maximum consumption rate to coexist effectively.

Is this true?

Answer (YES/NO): YES